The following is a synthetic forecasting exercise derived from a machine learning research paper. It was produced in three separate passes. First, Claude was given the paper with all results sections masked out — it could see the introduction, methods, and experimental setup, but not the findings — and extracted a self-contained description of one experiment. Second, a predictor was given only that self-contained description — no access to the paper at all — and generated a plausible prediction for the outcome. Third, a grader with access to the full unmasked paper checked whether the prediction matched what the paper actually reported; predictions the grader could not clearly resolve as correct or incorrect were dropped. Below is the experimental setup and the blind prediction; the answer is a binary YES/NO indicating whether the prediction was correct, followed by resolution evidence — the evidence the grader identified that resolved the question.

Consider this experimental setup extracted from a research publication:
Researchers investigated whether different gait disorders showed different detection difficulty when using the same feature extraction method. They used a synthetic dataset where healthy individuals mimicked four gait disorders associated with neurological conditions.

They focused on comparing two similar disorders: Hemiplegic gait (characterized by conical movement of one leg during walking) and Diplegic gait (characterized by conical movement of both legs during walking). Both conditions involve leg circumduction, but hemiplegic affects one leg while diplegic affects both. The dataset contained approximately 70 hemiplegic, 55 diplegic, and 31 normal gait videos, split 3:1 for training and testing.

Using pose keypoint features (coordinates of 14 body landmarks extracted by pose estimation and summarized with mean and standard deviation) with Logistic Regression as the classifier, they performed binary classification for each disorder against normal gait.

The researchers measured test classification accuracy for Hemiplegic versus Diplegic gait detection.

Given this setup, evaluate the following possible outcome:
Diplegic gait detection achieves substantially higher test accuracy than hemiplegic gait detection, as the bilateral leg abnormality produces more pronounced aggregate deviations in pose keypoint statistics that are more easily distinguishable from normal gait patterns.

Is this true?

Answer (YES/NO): NO